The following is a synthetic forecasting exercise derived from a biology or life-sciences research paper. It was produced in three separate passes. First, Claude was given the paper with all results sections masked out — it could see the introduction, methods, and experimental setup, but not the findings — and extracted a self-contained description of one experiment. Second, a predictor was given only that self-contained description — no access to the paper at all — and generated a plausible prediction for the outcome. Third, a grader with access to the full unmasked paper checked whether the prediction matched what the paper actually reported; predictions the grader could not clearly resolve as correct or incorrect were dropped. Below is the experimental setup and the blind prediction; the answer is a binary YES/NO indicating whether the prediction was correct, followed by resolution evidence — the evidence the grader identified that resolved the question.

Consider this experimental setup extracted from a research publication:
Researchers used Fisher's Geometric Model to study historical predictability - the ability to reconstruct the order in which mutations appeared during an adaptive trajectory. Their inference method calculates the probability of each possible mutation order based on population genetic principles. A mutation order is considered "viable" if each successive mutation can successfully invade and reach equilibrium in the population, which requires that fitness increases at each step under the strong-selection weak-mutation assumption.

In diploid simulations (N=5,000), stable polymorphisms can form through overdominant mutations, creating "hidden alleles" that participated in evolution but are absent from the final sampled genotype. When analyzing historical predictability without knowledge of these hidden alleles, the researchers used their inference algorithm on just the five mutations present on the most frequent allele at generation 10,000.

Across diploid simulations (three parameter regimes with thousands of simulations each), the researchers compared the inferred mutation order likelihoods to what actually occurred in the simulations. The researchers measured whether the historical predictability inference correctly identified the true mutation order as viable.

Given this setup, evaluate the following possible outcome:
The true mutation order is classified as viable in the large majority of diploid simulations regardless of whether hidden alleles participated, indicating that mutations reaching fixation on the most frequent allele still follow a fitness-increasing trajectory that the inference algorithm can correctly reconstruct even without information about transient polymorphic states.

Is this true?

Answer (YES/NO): YES